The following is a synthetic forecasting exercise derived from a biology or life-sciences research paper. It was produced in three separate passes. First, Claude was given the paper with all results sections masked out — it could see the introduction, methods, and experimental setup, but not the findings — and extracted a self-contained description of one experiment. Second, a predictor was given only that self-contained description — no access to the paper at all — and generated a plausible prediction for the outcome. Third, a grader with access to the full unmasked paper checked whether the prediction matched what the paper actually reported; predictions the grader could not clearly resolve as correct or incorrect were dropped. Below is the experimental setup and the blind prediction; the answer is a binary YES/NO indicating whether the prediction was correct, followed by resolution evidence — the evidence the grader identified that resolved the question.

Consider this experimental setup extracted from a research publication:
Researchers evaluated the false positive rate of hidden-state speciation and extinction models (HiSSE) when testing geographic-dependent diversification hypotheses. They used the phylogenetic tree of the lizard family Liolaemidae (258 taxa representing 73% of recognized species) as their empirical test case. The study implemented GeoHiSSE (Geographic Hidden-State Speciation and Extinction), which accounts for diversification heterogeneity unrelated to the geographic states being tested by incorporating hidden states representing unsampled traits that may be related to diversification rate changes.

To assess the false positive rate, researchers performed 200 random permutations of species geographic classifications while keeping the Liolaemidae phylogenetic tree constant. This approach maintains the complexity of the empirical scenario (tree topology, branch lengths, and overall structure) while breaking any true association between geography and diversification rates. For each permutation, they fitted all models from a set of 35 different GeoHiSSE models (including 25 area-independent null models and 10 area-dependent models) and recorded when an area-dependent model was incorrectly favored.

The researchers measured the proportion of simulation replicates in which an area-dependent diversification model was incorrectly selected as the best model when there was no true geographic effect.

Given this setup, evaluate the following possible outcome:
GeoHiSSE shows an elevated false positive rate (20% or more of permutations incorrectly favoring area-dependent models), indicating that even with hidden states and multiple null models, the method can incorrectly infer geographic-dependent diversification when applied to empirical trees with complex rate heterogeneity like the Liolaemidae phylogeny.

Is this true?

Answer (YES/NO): NO